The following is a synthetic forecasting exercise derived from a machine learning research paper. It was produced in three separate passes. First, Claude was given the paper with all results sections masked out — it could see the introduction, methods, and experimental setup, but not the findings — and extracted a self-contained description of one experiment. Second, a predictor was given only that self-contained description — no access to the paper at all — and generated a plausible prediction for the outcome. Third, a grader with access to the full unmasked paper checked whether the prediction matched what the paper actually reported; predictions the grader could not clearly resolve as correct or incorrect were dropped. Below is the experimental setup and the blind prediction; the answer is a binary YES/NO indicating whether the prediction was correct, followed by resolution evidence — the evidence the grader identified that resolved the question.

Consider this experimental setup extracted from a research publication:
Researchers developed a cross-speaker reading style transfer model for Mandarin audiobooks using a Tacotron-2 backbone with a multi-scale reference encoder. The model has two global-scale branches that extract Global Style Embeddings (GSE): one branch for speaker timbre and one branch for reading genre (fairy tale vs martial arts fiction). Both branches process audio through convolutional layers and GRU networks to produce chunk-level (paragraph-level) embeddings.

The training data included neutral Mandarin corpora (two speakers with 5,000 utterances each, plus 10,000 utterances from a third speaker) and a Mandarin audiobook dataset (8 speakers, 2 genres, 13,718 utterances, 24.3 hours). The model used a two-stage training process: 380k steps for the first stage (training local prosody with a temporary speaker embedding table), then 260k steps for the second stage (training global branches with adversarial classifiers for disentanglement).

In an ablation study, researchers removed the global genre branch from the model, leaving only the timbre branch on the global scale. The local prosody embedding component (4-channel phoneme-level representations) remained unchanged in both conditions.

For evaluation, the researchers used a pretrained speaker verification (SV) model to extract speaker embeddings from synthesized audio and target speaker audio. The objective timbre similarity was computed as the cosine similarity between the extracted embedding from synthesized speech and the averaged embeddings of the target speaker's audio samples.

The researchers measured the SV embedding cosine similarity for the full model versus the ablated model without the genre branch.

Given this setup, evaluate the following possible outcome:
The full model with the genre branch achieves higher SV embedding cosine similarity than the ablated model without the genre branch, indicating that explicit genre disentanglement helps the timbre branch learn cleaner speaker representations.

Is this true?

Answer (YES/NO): NO